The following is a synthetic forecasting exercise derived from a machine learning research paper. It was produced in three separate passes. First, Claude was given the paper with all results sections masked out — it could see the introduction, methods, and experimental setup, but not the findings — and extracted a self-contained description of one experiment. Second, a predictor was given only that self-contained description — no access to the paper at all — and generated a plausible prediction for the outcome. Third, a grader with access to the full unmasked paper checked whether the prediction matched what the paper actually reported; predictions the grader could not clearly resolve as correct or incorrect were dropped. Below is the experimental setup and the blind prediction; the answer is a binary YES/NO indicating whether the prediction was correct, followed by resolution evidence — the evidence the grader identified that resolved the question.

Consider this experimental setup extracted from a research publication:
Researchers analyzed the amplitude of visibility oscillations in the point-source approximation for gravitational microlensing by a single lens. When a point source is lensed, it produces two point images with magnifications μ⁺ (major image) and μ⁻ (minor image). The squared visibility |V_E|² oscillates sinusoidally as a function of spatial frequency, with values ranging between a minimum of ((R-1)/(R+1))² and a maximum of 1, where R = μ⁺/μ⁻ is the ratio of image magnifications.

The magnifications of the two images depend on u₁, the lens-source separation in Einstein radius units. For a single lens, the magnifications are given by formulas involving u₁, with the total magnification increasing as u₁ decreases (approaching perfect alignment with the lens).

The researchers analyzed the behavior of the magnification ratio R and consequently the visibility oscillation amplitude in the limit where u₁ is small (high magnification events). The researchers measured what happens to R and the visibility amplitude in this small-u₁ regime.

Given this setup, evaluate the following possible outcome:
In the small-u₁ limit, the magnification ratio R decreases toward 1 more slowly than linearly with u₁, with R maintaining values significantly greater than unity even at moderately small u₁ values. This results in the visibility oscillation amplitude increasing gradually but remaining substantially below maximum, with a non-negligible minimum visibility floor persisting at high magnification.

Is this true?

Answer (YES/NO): NO